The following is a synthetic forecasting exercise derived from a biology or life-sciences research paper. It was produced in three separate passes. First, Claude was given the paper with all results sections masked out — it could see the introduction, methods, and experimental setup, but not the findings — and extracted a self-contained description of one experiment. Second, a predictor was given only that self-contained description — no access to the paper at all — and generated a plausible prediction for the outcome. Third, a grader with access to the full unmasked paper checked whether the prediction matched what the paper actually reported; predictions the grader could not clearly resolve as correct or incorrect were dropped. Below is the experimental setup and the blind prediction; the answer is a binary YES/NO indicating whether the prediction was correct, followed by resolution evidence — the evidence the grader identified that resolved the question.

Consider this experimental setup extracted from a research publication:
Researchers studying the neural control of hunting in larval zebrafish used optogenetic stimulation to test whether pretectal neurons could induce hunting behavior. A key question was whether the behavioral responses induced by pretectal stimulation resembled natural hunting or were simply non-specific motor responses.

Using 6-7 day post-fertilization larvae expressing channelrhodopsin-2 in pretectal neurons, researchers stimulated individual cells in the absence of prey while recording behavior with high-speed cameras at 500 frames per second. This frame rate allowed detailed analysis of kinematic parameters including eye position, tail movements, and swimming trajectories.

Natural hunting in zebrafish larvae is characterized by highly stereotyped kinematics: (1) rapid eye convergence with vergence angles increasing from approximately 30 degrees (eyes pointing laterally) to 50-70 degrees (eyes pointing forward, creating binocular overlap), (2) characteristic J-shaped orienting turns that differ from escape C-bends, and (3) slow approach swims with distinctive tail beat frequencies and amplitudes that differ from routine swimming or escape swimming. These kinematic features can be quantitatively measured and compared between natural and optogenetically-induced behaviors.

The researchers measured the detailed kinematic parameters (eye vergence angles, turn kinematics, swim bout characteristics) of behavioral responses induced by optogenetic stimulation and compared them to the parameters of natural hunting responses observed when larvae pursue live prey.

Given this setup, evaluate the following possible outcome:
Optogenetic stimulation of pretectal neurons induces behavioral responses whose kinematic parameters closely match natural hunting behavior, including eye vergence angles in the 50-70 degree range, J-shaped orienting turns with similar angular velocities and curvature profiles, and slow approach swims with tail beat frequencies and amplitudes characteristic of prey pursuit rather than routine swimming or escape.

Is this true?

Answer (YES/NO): YES